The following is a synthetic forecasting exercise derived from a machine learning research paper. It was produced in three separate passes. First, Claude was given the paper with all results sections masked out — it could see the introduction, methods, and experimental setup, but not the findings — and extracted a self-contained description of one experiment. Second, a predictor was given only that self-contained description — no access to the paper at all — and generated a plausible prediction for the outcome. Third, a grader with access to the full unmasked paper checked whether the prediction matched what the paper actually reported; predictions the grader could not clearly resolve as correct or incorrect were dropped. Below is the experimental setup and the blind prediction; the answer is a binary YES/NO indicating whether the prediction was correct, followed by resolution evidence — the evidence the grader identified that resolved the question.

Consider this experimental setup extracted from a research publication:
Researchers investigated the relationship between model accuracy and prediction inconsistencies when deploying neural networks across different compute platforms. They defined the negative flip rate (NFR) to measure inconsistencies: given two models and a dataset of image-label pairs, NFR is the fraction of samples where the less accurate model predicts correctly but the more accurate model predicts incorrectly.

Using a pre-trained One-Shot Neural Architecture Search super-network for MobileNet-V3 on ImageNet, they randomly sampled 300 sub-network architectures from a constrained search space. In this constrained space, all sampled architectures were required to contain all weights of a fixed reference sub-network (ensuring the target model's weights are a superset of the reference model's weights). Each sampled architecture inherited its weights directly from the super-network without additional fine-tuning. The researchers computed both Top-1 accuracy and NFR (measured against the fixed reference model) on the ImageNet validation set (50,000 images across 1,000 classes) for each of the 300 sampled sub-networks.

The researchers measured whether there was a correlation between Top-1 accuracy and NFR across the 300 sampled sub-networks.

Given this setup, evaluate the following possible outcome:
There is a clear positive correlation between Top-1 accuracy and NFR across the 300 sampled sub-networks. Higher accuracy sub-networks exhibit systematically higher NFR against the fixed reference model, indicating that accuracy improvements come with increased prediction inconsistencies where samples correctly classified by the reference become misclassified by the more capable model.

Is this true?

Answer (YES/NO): NO